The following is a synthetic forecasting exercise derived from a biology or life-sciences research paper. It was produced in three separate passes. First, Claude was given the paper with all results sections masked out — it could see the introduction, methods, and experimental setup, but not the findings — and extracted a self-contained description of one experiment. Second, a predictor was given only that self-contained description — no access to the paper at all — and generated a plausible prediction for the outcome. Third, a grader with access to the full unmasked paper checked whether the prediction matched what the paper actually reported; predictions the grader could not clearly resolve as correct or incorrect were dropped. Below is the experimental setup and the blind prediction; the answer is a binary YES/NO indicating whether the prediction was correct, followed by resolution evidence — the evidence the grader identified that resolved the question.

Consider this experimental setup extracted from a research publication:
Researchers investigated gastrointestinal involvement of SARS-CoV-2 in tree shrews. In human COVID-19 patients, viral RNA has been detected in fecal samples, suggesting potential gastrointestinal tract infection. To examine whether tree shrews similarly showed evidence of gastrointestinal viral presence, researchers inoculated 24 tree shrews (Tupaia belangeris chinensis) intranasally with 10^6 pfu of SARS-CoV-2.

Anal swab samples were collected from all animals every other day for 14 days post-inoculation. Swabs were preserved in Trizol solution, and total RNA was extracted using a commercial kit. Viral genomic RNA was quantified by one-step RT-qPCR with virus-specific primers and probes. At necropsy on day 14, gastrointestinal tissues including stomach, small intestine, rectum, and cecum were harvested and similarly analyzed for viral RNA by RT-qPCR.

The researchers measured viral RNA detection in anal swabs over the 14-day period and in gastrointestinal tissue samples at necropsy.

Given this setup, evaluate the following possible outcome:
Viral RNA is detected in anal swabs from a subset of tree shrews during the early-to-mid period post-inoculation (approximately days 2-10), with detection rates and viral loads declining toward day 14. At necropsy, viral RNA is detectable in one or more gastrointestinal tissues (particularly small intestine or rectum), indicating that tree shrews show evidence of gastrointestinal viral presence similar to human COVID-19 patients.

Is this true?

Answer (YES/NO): NO